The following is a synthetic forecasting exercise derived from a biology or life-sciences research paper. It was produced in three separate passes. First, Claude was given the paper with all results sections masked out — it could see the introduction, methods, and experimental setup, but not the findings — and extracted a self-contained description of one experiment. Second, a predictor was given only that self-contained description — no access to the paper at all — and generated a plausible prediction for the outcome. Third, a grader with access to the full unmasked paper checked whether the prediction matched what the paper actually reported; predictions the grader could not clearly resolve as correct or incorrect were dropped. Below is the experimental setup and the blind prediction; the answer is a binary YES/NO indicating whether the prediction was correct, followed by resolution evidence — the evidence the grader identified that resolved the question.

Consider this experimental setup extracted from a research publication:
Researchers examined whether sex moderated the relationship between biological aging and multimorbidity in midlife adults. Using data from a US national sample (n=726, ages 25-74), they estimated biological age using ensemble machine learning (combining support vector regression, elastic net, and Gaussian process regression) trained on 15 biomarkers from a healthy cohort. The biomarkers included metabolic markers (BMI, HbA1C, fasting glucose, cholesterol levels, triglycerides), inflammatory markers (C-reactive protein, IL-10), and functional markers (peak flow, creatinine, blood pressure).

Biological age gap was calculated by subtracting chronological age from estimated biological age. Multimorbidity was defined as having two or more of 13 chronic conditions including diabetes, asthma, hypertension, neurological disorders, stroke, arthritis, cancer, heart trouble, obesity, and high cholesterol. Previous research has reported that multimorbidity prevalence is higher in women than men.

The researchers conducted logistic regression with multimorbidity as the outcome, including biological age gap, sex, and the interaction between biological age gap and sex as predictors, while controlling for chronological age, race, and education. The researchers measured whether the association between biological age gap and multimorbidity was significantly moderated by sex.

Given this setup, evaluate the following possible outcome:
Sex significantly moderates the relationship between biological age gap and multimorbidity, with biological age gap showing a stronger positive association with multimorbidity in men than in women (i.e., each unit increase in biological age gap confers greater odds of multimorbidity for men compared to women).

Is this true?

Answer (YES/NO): NO